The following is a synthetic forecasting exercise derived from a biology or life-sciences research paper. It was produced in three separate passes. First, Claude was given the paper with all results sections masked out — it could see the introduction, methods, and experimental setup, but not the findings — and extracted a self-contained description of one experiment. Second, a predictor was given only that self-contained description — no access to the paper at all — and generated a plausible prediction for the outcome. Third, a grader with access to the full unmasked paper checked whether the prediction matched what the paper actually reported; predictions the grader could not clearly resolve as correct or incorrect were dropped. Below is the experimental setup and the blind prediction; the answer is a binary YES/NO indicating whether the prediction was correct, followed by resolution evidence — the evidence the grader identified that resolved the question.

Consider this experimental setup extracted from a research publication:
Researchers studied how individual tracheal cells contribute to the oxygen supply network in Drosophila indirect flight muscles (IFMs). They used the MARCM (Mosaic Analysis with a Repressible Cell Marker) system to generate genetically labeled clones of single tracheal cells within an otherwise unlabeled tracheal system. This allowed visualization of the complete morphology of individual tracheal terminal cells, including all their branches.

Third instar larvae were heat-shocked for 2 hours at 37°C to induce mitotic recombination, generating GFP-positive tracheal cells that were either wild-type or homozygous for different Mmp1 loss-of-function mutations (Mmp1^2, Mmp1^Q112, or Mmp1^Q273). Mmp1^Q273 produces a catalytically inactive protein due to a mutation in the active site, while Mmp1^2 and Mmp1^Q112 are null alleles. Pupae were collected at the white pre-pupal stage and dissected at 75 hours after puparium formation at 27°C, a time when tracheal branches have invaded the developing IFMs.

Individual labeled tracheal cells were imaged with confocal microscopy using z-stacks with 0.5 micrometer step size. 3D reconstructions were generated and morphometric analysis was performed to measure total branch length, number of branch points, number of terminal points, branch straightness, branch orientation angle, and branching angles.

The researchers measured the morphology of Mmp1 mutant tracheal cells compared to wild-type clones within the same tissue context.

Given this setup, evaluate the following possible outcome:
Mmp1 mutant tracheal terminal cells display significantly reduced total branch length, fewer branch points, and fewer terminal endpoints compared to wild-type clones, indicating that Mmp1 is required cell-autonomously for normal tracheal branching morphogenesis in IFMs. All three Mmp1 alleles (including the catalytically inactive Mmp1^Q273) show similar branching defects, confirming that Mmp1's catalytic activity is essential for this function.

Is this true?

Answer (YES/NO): NO